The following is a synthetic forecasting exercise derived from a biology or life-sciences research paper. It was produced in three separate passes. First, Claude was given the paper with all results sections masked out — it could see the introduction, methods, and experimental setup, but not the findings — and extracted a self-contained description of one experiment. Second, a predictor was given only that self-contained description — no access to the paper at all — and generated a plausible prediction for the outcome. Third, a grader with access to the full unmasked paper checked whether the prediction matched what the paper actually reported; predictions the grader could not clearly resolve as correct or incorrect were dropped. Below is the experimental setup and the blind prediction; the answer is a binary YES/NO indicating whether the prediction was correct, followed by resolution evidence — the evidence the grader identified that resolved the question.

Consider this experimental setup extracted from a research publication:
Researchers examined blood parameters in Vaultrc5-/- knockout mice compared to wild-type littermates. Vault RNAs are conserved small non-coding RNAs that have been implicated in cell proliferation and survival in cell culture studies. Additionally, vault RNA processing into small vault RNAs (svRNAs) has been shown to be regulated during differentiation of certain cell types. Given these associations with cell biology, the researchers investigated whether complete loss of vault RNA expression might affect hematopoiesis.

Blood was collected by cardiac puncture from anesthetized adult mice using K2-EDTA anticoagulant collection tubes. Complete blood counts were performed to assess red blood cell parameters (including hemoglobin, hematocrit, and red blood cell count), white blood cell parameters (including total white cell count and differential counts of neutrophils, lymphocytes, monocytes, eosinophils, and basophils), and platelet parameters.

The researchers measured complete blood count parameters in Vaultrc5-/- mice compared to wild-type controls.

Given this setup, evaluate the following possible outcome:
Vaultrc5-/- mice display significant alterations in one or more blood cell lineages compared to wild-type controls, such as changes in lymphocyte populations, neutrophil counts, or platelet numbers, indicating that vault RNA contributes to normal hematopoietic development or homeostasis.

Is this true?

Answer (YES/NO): YES